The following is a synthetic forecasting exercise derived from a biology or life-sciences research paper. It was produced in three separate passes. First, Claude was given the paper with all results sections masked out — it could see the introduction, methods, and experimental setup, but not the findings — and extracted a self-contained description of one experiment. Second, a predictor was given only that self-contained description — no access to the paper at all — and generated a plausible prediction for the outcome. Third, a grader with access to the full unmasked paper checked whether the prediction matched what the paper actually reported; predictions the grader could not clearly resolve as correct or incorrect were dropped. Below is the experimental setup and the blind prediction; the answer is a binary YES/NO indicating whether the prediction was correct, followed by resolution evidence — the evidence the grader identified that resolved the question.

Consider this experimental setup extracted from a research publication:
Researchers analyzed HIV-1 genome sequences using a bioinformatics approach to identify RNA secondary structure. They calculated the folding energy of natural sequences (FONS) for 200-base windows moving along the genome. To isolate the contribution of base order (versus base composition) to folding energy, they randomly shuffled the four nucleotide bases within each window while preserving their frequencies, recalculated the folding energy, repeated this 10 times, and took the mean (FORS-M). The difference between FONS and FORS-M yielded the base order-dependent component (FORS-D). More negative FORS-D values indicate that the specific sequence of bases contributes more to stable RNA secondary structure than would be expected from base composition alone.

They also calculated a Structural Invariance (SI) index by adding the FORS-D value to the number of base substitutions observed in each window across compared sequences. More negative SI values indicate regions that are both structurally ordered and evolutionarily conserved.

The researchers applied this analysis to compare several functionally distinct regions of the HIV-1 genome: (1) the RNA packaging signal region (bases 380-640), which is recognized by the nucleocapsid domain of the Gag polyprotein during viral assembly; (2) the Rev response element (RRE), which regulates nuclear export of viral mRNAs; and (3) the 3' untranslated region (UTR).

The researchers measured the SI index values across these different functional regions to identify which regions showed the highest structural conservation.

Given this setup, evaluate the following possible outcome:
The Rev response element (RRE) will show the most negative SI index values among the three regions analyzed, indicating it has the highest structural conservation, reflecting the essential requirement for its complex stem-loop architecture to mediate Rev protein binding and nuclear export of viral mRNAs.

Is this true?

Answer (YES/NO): NO